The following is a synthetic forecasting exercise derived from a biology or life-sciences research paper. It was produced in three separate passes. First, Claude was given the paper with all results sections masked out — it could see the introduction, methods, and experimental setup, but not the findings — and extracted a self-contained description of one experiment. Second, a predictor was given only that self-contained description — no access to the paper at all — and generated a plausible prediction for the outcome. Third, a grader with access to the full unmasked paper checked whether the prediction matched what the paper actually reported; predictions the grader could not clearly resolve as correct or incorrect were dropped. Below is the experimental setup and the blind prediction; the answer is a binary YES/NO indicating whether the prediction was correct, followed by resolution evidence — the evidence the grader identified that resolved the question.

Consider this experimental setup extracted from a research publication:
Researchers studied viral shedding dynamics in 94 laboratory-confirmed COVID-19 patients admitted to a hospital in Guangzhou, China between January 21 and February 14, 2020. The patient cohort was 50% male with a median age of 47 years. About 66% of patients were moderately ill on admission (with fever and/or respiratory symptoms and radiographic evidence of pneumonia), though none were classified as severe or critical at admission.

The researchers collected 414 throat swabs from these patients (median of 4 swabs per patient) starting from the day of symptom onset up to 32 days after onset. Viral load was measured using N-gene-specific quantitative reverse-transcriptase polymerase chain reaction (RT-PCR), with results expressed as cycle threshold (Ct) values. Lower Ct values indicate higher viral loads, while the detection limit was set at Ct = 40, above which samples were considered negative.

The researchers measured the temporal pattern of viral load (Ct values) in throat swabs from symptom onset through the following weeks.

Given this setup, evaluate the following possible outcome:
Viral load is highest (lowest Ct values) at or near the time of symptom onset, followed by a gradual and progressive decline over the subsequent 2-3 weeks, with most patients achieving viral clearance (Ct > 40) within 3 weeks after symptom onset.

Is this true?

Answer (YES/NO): YES